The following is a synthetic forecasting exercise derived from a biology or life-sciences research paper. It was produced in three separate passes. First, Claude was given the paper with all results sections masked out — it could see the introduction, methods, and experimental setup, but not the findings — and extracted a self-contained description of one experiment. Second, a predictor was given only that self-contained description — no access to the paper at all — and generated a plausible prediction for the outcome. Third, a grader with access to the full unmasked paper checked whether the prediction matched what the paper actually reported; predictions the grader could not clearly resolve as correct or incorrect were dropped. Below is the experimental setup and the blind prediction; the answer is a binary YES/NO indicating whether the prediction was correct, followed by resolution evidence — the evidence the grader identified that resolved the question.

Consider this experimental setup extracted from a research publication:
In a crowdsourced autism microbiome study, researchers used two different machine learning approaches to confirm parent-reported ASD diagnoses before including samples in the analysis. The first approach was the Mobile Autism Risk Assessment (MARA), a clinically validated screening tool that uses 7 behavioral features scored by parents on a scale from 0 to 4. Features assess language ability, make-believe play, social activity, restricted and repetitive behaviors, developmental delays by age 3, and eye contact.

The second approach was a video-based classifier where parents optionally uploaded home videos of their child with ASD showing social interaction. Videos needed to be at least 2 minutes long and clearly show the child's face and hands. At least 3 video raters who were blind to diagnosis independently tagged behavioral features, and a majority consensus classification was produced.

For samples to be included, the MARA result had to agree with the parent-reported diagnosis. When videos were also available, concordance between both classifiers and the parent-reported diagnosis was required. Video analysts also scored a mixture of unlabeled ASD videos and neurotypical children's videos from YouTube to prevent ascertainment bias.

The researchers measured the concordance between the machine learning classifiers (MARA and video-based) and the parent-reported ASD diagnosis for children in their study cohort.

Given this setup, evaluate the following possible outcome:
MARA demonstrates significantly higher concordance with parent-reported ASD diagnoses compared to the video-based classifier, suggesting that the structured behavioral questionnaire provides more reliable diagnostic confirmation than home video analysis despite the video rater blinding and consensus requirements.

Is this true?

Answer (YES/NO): NO